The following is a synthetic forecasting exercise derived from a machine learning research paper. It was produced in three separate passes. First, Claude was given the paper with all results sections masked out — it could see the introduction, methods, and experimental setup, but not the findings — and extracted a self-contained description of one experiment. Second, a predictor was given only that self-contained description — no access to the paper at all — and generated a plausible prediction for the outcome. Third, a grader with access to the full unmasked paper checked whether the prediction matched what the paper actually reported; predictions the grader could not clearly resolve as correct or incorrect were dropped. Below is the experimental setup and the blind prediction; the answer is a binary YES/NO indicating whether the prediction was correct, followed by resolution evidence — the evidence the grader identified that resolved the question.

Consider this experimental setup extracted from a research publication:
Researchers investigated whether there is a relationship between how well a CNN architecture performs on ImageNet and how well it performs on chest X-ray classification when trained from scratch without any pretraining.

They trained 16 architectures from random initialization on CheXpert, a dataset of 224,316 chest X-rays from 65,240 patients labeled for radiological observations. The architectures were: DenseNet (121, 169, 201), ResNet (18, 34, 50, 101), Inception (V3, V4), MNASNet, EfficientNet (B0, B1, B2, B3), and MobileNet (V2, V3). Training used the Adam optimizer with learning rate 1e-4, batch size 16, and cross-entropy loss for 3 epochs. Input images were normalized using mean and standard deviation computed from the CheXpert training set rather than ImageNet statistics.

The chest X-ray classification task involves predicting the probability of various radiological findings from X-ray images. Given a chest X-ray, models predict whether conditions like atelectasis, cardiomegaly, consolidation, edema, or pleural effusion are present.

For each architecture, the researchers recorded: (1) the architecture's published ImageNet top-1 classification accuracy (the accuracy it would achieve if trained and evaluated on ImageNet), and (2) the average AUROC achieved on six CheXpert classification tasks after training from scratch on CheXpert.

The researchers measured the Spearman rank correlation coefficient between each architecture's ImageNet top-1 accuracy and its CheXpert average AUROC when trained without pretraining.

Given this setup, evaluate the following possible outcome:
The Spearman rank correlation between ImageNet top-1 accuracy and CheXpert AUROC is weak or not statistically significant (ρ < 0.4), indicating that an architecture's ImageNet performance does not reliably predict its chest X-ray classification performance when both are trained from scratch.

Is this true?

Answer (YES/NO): YES